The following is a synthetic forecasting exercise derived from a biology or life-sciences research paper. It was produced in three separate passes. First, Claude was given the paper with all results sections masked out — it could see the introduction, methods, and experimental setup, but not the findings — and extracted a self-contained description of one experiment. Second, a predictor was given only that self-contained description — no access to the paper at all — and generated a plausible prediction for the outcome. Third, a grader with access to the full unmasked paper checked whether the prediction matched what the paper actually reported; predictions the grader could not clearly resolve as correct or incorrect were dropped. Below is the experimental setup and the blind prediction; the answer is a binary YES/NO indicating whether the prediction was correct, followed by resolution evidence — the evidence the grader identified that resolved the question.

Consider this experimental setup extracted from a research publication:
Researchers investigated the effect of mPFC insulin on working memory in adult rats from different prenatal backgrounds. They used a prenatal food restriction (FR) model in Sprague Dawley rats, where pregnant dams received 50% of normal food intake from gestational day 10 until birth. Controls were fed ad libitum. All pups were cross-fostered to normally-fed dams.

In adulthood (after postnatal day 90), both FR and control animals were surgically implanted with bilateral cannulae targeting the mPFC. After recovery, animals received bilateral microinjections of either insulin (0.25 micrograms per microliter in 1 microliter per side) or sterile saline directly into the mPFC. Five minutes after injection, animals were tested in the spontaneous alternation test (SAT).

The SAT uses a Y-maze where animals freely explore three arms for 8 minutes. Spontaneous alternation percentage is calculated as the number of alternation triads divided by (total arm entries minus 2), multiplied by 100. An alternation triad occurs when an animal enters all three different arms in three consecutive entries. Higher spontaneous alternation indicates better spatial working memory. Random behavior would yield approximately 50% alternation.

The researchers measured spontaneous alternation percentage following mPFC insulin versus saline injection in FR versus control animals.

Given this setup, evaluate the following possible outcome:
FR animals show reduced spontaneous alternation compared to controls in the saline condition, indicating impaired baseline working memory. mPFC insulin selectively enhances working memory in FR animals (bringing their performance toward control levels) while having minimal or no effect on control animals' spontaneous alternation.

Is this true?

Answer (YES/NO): NO